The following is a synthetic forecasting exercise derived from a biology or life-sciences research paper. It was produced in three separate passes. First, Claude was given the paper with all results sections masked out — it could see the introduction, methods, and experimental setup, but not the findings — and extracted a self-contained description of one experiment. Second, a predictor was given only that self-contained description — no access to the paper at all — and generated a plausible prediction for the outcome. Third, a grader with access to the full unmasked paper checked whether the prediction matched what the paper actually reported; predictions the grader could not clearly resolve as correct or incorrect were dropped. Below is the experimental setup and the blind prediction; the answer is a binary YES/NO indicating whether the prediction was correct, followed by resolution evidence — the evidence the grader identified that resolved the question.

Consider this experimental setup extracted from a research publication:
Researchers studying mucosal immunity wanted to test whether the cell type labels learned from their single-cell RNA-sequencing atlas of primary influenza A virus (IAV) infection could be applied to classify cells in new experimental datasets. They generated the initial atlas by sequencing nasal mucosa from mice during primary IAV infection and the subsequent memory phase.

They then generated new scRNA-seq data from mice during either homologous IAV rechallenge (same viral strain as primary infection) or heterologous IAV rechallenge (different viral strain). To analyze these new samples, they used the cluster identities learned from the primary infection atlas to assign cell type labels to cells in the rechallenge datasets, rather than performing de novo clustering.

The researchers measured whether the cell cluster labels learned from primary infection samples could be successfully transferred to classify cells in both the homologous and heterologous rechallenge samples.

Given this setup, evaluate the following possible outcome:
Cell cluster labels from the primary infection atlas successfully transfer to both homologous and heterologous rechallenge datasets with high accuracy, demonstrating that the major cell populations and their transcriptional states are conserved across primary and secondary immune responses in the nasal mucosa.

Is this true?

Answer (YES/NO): YES